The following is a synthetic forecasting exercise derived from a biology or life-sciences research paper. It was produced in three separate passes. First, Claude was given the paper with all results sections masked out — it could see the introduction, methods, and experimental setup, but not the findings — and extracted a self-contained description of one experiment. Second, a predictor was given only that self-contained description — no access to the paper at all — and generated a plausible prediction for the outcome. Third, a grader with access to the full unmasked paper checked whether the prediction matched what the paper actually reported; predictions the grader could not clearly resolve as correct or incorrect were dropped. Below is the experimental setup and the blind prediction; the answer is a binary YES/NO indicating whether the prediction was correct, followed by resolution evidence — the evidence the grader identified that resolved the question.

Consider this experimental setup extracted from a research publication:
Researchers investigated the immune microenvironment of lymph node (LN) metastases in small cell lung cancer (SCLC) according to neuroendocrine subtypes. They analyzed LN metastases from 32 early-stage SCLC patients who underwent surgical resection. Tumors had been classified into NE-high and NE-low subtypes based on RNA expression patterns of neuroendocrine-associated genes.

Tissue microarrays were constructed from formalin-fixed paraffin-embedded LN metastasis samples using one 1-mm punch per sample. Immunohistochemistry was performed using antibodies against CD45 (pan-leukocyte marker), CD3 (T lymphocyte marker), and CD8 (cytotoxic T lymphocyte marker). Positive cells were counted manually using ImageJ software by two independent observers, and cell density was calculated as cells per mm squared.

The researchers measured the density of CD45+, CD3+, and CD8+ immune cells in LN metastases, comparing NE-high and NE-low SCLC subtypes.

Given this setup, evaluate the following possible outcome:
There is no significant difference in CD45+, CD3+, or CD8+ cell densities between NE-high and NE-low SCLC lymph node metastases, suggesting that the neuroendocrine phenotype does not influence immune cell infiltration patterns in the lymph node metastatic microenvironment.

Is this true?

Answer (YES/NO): NO